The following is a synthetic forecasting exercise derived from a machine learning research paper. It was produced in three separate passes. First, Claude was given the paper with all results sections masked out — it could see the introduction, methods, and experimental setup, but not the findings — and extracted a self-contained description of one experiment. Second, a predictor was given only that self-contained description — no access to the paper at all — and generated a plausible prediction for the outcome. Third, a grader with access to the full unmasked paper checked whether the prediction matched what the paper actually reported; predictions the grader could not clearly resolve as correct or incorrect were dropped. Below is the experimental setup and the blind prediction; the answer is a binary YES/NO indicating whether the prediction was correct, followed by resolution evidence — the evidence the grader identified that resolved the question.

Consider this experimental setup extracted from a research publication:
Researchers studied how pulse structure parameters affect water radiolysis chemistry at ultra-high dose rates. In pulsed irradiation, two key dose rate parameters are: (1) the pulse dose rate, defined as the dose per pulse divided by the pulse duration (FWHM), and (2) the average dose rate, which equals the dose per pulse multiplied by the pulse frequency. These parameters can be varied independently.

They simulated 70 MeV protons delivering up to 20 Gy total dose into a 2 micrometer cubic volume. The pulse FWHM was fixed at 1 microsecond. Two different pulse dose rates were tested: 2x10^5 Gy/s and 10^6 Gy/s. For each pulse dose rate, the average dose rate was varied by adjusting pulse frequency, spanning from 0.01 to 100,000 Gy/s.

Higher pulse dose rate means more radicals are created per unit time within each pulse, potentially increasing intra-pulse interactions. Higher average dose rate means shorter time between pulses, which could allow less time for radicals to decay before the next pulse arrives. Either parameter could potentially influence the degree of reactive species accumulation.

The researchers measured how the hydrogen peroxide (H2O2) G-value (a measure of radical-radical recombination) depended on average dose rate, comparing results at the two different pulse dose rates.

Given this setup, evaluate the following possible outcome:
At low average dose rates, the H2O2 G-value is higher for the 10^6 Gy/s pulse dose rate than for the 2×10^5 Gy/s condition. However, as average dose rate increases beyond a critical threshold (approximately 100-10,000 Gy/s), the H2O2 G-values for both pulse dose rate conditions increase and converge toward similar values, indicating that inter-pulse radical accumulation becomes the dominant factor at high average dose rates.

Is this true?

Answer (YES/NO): NO